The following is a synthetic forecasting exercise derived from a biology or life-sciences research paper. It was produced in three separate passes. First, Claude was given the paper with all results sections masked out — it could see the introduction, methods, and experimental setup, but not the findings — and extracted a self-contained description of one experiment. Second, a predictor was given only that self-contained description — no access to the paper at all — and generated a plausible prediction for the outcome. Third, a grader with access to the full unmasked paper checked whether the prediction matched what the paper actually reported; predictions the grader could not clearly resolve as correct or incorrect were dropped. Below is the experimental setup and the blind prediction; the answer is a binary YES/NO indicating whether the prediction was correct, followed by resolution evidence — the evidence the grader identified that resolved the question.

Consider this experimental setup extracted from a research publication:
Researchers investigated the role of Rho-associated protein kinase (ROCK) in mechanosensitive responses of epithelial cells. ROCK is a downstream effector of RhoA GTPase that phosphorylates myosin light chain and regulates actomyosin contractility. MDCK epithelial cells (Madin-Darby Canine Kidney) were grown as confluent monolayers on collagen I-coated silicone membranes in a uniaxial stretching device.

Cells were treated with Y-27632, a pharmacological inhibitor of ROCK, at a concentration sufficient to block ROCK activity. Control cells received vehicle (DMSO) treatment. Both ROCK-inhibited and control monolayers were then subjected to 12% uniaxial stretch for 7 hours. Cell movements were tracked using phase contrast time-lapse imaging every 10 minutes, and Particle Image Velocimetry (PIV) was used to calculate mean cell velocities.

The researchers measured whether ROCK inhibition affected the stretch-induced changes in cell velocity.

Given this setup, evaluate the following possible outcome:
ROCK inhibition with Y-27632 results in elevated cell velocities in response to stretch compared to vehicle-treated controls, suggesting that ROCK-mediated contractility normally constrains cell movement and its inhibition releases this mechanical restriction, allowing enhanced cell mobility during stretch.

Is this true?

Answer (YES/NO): NO